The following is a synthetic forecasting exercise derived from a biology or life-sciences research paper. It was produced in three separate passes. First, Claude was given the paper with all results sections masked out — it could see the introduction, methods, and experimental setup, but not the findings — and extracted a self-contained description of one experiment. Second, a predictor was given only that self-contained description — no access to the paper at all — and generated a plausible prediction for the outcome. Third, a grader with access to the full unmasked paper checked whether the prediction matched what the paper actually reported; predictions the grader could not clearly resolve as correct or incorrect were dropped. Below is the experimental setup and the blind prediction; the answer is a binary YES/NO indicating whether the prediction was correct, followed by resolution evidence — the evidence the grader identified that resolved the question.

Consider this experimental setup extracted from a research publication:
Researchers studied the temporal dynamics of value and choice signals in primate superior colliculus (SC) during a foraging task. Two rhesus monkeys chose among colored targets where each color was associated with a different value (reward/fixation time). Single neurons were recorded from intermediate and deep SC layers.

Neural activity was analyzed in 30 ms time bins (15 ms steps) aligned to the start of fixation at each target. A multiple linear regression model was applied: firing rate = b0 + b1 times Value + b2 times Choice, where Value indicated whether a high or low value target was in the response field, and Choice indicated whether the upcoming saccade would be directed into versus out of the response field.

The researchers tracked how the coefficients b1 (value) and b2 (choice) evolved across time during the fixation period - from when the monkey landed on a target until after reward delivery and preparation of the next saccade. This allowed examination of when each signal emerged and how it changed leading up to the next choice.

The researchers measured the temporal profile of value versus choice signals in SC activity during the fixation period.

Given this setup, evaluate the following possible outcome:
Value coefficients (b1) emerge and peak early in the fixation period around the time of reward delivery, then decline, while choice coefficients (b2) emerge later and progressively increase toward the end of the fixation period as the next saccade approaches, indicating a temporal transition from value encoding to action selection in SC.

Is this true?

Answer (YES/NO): NO